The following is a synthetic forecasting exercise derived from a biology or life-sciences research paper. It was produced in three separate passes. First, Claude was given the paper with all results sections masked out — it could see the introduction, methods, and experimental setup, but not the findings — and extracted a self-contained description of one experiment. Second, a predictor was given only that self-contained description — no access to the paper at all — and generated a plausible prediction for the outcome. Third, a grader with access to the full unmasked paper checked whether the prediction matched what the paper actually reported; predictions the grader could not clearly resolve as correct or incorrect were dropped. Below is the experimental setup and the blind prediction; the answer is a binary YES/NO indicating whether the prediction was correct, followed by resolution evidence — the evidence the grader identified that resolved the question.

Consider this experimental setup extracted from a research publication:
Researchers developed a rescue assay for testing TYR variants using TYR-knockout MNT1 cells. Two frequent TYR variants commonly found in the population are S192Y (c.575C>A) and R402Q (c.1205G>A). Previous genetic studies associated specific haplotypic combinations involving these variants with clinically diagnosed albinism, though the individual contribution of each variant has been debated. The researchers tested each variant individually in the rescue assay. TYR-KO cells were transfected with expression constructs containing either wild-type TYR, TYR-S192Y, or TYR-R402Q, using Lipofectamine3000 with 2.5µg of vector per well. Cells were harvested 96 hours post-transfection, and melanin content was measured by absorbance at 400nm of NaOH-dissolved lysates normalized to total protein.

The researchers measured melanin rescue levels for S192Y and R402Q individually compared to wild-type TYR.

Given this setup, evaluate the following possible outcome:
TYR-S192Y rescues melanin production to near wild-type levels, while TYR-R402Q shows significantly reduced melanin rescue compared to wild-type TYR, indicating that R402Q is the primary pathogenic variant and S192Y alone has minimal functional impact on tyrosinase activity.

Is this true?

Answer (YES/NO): YES